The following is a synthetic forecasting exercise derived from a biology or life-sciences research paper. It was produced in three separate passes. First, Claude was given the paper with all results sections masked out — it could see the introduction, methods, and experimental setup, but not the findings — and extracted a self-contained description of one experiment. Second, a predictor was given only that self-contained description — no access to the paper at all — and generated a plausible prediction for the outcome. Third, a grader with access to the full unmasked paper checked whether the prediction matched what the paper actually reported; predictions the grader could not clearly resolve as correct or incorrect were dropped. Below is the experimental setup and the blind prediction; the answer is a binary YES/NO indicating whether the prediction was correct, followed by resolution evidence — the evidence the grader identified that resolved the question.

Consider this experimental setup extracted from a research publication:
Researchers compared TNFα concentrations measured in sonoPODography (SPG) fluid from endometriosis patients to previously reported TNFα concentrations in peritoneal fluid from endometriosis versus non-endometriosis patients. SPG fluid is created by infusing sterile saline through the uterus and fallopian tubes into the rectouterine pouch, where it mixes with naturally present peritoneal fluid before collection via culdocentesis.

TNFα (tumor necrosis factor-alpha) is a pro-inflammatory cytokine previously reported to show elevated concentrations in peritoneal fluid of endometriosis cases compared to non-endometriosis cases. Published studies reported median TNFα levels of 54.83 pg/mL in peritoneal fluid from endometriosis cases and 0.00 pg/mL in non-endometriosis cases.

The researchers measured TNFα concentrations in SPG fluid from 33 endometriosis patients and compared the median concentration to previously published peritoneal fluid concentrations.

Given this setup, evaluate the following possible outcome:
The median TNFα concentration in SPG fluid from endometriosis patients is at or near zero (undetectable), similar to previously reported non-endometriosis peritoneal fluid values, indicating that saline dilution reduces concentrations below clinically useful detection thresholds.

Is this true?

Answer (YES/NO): NO